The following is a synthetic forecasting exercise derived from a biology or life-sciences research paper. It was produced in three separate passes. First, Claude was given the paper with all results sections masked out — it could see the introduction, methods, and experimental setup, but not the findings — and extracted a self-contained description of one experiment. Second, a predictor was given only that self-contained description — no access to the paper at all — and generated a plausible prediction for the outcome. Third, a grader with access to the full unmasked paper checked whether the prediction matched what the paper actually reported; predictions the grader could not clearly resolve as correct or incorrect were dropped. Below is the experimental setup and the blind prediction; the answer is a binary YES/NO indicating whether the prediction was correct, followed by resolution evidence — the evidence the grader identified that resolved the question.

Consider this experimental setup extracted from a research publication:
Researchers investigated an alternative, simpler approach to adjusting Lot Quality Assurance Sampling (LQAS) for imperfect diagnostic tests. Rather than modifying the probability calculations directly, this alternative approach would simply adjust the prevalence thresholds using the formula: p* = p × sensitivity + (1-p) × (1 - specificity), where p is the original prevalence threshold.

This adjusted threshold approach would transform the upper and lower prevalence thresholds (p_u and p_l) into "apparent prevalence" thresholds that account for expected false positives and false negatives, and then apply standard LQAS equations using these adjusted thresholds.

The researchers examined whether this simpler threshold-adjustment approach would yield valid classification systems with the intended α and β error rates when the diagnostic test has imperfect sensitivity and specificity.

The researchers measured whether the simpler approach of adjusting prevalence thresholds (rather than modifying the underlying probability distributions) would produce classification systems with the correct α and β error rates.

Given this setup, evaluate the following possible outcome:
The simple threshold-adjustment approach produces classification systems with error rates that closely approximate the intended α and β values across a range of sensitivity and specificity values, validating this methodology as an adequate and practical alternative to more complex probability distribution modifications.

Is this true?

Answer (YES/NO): NO